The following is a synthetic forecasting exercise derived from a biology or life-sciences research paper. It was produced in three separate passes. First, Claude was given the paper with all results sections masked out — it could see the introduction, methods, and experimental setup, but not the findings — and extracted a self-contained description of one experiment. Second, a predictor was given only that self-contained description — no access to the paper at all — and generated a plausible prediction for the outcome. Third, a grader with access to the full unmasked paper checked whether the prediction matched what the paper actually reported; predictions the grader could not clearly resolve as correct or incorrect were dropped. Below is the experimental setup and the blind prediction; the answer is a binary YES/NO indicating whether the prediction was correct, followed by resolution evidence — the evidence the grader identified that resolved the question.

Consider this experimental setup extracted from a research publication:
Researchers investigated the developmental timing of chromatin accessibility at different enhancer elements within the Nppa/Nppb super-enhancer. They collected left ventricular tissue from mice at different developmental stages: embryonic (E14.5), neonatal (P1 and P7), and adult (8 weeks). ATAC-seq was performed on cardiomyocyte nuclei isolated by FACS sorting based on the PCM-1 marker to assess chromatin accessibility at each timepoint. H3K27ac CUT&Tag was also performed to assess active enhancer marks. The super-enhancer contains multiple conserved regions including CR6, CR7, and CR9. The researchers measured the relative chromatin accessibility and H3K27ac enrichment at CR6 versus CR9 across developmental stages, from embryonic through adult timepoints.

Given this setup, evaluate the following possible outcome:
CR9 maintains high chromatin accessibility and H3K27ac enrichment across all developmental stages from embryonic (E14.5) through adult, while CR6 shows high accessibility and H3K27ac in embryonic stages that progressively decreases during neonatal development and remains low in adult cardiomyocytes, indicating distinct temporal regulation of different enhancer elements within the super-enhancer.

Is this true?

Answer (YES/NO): NO